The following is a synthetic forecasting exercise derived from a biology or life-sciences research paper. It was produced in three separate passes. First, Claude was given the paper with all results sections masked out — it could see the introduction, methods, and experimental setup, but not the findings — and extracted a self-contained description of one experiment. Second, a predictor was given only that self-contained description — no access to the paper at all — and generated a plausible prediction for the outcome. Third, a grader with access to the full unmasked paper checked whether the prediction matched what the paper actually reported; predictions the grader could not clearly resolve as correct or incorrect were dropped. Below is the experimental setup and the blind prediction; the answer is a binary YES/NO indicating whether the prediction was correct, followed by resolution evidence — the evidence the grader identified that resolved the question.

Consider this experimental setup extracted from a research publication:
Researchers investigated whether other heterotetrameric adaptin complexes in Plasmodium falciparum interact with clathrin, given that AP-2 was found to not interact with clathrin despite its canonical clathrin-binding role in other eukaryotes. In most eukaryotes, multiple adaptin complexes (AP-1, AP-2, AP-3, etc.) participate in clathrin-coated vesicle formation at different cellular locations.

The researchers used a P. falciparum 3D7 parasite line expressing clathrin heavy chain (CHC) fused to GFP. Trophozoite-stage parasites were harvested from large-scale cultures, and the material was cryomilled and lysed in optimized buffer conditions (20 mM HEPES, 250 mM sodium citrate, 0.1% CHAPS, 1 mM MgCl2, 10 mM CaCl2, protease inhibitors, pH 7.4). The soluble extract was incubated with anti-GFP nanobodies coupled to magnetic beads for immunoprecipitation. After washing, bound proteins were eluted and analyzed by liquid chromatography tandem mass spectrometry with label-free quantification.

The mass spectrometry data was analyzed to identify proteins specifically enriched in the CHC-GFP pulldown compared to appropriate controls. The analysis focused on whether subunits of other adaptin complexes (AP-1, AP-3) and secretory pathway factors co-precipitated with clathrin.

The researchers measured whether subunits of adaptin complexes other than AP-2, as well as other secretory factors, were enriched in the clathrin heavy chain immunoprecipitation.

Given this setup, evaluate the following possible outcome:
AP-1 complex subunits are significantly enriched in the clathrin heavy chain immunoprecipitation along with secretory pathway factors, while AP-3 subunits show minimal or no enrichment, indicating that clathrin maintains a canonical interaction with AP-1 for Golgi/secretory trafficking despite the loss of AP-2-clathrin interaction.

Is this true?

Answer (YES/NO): YES